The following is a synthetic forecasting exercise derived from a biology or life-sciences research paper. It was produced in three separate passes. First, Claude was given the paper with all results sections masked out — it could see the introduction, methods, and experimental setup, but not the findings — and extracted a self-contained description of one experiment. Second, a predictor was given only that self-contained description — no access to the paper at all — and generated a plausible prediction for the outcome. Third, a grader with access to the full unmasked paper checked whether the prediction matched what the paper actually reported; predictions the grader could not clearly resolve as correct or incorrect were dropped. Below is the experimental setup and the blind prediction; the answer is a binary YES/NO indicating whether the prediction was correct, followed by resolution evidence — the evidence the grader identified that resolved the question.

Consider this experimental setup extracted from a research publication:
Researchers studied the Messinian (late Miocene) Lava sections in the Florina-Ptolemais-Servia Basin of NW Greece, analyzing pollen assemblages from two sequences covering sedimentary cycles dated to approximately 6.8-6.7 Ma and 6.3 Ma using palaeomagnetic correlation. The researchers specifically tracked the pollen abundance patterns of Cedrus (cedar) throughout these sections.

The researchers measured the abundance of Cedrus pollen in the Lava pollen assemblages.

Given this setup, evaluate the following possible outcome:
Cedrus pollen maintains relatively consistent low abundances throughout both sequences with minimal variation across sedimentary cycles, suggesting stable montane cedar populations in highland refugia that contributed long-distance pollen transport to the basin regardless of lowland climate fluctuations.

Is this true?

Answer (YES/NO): NO